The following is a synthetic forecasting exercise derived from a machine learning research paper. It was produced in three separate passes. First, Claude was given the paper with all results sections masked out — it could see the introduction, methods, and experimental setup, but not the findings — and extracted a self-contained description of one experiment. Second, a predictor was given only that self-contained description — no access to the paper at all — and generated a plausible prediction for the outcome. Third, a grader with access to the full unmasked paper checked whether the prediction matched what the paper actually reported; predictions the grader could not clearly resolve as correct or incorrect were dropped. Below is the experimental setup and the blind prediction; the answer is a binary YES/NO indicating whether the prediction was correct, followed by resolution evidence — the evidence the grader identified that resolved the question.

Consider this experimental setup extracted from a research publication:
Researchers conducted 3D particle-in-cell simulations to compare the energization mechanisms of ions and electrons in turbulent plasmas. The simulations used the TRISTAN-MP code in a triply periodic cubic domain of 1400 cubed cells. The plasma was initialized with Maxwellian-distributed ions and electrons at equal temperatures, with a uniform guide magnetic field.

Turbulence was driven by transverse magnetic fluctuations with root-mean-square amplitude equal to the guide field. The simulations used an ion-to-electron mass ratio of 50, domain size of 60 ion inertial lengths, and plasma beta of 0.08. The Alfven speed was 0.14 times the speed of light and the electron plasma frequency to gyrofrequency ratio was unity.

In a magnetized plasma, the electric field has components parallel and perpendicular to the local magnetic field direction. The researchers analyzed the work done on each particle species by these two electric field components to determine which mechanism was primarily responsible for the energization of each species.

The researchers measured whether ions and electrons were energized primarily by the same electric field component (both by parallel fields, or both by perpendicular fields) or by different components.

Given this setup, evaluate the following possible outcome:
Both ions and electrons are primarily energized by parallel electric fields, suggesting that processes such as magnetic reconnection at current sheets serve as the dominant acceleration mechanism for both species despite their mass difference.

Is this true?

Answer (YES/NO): NO